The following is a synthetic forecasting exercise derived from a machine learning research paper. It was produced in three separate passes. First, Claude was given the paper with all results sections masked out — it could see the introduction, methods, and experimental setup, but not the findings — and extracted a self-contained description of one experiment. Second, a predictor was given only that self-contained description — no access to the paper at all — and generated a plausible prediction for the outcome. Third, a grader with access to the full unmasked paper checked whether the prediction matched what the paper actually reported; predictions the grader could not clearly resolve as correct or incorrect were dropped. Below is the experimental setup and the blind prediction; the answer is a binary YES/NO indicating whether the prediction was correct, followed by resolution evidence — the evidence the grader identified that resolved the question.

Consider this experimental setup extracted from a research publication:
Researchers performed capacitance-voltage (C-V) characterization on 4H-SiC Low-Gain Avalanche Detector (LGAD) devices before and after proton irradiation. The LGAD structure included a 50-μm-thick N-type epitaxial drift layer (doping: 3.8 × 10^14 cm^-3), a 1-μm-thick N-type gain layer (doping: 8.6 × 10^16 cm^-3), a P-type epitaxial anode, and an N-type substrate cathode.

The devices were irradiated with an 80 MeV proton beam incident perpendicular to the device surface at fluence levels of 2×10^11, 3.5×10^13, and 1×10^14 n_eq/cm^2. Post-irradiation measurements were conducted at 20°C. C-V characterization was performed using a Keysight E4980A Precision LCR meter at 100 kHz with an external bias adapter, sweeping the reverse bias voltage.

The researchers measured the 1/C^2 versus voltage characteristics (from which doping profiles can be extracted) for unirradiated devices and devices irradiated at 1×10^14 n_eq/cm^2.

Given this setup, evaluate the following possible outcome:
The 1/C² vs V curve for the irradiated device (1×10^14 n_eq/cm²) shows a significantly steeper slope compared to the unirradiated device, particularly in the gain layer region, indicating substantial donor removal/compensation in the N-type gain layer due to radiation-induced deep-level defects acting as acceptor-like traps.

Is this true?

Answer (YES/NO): NO